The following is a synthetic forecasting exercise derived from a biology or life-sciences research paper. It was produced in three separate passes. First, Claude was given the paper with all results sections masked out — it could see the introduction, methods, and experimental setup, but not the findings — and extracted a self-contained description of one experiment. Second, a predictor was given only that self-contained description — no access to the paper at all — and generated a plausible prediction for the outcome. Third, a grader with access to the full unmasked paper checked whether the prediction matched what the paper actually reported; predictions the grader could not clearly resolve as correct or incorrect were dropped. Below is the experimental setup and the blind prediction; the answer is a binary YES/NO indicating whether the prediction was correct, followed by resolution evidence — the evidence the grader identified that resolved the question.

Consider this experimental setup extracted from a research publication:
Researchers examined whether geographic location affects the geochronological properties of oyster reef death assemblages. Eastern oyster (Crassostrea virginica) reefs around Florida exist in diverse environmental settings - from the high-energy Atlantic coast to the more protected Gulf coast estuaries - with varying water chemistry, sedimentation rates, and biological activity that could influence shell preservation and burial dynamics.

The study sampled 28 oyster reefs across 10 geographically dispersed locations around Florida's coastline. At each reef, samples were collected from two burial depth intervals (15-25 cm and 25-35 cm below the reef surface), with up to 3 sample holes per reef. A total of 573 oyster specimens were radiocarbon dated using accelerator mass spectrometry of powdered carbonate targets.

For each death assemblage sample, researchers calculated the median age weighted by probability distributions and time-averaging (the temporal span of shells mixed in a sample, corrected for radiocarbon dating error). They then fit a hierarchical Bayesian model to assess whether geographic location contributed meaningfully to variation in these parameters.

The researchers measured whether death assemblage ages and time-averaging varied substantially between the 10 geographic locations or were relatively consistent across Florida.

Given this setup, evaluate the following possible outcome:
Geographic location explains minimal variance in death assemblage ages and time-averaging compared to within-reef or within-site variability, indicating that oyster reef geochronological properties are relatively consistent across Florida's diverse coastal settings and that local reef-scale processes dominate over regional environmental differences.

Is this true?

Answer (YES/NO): NO